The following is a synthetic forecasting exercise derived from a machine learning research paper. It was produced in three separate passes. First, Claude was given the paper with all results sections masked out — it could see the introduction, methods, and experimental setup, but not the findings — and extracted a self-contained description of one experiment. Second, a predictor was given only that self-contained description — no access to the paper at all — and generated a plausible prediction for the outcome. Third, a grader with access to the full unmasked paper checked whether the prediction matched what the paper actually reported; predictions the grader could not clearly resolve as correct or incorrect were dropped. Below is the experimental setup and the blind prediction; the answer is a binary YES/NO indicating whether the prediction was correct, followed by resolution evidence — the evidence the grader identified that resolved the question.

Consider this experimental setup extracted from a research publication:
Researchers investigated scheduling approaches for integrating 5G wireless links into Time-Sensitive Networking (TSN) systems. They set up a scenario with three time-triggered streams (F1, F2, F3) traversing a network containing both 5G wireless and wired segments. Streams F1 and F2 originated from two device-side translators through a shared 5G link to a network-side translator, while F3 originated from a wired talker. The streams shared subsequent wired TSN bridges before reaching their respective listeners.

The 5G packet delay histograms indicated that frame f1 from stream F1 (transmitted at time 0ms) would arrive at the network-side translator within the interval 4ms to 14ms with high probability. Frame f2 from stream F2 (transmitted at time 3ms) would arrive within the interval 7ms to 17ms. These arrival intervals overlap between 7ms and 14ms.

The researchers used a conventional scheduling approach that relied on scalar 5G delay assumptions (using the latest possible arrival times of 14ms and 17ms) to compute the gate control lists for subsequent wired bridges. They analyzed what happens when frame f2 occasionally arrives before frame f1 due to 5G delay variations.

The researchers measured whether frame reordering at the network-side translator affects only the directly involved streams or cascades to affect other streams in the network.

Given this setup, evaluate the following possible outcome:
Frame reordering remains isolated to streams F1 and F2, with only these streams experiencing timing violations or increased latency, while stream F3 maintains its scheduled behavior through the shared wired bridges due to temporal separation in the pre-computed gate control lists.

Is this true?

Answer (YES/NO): NO